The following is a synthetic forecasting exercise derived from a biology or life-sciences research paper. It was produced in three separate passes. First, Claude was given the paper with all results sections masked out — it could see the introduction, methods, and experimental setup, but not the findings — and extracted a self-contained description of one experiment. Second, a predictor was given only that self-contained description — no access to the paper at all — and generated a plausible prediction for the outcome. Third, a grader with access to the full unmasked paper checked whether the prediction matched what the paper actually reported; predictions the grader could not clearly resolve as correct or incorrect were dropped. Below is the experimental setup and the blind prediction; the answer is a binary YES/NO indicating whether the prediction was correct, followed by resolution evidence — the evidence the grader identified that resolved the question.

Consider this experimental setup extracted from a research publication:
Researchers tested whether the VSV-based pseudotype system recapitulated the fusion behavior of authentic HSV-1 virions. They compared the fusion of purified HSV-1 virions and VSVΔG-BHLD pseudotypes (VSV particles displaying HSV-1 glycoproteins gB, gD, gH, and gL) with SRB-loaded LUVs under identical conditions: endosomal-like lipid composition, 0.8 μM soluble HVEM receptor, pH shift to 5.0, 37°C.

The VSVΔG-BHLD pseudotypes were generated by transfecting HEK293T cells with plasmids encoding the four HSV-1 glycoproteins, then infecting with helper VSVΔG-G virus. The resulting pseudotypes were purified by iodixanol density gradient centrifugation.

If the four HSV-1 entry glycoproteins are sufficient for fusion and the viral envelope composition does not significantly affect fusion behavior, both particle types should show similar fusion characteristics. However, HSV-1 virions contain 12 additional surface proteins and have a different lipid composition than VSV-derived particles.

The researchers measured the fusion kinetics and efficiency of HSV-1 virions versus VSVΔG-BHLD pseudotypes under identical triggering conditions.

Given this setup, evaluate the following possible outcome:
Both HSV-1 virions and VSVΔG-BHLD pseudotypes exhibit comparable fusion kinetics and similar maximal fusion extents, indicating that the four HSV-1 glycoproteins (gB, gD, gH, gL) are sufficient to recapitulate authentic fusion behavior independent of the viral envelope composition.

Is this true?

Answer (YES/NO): NO